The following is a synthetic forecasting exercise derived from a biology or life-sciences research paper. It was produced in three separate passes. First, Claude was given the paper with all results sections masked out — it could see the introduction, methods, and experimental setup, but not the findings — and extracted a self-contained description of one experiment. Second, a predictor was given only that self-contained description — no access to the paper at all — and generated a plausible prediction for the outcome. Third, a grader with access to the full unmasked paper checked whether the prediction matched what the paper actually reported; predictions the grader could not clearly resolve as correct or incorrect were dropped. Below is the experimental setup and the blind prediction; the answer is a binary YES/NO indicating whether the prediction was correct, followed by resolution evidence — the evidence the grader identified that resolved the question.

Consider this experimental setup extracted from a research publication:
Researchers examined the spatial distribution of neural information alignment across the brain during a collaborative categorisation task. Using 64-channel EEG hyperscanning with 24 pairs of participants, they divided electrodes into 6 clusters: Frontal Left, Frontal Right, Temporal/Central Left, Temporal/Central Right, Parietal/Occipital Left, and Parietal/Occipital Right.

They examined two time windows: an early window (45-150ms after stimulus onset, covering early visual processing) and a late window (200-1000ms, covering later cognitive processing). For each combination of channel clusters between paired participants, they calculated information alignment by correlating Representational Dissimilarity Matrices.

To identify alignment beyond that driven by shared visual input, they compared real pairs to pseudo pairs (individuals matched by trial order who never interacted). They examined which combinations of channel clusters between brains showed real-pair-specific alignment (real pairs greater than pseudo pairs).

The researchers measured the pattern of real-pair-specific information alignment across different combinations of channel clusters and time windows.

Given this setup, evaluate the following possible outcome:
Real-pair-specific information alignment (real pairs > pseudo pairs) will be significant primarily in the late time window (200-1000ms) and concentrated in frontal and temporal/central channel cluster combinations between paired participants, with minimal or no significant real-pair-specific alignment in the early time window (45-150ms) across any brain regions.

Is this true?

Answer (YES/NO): NO